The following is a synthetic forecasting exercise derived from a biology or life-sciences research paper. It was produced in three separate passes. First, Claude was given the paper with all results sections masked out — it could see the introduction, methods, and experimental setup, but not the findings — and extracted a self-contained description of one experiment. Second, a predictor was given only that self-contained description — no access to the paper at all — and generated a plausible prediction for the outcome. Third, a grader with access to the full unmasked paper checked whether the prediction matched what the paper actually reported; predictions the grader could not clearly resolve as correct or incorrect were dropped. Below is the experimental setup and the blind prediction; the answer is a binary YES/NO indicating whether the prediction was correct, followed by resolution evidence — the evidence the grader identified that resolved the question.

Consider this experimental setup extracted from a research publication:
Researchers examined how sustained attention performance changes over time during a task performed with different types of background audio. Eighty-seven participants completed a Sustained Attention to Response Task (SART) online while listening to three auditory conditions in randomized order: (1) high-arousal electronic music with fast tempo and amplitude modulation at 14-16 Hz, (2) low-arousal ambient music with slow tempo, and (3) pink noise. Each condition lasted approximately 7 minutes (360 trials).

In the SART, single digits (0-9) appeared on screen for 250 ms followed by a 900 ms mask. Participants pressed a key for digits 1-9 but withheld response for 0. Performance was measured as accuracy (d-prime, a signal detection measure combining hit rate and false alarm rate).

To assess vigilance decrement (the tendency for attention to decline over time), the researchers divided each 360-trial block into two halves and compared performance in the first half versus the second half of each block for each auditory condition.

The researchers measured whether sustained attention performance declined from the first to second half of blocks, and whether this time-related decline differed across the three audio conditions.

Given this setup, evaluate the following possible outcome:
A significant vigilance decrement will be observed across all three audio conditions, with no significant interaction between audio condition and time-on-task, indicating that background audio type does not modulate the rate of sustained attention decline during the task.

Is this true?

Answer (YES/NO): NO